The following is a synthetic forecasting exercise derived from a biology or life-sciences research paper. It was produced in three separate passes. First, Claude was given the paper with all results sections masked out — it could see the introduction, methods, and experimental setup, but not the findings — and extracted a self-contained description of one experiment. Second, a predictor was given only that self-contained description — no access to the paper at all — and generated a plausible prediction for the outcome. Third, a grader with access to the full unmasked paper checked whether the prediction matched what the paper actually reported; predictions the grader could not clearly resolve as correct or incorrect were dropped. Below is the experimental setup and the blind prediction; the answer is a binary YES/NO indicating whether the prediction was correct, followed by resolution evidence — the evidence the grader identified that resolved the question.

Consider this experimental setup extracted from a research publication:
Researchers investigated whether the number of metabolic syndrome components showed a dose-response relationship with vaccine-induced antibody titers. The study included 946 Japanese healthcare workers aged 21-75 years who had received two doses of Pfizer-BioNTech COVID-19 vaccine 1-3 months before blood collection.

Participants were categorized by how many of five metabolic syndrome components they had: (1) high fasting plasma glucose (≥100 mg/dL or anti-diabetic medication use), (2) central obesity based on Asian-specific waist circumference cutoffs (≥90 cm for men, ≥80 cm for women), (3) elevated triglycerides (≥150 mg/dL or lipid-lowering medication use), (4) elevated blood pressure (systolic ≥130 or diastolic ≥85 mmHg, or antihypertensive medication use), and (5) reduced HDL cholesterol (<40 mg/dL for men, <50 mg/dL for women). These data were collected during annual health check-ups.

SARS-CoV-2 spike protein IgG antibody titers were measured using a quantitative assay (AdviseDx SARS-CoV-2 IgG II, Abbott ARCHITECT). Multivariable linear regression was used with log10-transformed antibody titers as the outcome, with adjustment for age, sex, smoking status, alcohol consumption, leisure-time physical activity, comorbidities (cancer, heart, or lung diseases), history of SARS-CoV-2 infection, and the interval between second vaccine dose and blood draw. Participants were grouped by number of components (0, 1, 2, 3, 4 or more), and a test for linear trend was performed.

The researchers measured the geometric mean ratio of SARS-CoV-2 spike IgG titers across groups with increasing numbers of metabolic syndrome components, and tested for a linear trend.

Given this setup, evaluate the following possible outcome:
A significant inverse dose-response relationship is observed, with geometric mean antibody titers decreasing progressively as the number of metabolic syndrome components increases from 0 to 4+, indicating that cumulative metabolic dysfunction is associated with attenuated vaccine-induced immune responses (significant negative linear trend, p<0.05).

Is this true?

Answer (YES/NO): YES